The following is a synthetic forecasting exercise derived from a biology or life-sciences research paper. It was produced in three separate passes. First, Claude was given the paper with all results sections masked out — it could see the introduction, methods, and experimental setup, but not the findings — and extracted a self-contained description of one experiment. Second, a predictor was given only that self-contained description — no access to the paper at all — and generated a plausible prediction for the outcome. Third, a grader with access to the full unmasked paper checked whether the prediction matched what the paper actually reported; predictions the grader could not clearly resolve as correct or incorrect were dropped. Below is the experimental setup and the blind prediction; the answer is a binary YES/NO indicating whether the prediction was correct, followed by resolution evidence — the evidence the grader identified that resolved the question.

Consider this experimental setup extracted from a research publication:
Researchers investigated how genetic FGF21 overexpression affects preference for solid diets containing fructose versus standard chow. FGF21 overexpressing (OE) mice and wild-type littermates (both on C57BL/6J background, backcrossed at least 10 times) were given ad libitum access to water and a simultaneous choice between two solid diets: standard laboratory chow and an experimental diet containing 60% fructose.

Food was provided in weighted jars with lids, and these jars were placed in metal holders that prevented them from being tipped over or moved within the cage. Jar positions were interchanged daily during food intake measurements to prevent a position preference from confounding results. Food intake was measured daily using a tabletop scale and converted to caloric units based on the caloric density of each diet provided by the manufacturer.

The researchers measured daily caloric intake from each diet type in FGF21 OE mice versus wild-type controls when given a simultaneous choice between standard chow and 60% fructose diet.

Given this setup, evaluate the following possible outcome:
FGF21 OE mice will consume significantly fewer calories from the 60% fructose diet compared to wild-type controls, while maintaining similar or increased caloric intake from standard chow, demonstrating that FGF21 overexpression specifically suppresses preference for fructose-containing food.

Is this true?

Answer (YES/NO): YES